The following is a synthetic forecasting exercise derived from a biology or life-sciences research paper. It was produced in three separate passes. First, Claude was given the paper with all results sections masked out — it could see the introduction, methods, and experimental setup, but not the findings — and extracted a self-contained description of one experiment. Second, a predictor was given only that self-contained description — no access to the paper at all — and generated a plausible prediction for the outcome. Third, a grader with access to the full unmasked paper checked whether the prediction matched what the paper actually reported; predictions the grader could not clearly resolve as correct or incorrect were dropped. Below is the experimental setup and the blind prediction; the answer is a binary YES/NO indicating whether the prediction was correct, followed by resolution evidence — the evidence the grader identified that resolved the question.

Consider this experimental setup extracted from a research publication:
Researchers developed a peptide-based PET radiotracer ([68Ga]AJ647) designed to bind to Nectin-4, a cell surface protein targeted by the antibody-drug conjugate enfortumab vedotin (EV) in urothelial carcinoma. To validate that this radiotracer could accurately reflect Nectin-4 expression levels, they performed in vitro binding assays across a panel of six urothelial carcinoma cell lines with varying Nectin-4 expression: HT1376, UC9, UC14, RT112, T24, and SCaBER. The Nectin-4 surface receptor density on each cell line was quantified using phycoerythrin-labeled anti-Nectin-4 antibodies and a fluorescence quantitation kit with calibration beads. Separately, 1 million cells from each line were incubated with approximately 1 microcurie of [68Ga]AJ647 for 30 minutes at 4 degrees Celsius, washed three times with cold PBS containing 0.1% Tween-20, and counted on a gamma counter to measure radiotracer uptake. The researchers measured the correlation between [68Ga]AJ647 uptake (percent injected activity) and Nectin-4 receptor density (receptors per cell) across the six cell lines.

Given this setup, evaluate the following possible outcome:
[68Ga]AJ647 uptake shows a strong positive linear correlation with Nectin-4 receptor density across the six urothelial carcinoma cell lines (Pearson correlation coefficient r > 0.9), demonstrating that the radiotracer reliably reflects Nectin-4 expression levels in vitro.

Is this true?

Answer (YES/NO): YES